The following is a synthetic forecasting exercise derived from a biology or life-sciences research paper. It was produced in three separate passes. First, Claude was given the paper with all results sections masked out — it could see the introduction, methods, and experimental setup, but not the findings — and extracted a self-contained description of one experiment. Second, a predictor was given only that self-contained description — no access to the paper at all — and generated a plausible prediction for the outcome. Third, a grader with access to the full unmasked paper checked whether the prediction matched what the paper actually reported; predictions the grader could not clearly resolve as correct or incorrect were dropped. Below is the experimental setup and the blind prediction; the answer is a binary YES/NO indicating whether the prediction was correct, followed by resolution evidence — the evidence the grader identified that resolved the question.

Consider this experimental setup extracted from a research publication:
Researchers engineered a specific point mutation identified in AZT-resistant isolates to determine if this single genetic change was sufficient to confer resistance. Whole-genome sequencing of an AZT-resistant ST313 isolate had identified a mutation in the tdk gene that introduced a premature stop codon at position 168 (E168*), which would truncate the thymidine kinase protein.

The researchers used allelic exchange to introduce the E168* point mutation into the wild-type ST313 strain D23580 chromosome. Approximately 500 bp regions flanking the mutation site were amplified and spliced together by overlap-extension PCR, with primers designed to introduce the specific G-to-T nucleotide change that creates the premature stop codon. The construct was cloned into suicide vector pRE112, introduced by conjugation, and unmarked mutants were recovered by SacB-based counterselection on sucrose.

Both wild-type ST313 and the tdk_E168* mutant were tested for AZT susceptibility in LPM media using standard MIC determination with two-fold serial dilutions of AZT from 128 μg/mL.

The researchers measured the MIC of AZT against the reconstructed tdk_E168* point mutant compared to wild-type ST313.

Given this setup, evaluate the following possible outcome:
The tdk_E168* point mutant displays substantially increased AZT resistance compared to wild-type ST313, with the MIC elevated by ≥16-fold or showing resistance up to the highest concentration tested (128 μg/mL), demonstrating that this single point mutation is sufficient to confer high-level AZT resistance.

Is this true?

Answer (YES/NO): YES